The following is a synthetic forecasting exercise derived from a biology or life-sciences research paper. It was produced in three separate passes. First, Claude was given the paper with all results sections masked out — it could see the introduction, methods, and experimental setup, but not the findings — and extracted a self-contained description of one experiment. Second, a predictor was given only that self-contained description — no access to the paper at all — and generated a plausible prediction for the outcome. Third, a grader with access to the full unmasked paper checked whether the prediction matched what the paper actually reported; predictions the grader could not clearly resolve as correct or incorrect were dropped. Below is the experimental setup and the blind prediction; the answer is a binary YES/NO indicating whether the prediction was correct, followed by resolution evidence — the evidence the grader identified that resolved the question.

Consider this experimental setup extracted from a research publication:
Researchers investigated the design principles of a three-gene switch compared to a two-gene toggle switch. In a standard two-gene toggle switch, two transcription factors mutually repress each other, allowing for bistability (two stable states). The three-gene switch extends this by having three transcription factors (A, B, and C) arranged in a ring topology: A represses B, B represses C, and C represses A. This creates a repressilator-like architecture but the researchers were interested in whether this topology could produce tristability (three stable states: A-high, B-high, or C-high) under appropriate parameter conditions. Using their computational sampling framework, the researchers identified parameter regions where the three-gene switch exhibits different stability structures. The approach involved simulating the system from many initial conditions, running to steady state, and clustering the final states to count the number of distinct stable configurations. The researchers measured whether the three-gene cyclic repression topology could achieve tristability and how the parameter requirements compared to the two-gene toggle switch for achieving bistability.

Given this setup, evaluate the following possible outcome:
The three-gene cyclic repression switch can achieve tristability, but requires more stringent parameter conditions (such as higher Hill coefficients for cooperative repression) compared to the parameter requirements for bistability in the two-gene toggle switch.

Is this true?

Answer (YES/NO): NO